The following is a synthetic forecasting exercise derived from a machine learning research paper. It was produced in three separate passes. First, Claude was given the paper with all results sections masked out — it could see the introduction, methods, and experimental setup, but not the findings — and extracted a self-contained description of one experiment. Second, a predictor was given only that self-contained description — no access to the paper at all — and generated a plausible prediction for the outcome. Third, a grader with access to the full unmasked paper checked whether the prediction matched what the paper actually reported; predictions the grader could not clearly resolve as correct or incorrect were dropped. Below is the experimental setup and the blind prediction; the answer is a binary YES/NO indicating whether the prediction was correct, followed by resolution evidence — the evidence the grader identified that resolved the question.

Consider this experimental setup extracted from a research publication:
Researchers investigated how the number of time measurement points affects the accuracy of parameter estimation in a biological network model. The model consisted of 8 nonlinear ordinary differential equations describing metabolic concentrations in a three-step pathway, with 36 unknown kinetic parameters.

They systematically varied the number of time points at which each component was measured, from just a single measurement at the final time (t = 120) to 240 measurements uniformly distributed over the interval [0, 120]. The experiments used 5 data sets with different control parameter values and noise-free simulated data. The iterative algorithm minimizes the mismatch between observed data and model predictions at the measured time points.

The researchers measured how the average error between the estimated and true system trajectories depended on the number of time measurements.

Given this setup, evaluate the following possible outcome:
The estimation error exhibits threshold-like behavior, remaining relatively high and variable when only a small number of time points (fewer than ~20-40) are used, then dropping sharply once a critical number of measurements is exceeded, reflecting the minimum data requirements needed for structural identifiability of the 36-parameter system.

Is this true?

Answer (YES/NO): NO